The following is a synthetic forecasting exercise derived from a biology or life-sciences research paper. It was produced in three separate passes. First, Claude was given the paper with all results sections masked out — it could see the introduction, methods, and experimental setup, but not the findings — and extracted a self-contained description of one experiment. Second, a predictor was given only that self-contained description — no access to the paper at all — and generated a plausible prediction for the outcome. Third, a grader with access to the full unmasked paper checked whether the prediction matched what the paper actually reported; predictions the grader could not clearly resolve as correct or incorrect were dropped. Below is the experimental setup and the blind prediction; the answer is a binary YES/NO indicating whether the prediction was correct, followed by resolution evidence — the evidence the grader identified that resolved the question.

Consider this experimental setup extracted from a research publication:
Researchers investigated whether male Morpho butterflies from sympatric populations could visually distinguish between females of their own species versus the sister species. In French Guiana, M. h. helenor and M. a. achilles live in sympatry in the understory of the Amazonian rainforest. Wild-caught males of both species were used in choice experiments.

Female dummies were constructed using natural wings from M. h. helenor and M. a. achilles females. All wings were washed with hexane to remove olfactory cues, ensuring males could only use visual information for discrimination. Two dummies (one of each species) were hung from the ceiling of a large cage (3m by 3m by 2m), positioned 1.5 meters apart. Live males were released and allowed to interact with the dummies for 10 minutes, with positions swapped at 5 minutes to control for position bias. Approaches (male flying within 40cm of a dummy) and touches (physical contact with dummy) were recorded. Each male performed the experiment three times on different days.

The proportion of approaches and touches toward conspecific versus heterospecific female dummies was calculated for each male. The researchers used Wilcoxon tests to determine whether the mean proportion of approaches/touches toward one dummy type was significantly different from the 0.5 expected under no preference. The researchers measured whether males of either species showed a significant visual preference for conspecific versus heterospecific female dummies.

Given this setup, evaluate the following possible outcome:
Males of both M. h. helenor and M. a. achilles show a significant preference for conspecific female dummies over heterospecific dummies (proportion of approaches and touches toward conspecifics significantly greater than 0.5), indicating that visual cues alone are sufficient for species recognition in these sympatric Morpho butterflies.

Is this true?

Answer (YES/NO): NO